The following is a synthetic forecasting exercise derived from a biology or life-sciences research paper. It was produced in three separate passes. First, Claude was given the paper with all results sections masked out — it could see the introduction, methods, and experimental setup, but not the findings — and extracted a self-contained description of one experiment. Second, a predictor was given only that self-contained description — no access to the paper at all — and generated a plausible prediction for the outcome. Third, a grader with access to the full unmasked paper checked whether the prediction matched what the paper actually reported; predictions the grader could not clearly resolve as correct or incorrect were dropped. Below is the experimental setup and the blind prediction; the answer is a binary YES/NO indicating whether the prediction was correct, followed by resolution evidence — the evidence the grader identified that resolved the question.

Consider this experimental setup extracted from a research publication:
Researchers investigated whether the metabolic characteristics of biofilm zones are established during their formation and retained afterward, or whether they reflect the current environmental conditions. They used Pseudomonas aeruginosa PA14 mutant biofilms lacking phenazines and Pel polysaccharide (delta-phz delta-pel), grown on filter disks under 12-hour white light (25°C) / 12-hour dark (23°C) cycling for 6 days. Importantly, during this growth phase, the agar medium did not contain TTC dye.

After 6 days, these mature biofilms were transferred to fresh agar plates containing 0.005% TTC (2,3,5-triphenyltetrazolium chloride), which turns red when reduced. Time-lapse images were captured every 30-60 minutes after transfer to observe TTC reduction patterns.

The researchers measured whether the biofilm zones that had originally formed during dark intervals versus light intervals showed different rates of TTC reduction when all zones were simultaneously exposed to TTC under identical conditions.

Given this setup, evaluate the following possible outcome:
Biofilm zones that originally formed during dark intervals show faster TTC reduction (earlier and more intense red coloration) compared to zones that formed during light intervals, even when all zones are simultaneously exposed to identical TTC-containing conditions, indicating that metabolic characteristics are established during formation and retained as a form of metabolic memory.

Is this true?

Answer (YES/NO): YES